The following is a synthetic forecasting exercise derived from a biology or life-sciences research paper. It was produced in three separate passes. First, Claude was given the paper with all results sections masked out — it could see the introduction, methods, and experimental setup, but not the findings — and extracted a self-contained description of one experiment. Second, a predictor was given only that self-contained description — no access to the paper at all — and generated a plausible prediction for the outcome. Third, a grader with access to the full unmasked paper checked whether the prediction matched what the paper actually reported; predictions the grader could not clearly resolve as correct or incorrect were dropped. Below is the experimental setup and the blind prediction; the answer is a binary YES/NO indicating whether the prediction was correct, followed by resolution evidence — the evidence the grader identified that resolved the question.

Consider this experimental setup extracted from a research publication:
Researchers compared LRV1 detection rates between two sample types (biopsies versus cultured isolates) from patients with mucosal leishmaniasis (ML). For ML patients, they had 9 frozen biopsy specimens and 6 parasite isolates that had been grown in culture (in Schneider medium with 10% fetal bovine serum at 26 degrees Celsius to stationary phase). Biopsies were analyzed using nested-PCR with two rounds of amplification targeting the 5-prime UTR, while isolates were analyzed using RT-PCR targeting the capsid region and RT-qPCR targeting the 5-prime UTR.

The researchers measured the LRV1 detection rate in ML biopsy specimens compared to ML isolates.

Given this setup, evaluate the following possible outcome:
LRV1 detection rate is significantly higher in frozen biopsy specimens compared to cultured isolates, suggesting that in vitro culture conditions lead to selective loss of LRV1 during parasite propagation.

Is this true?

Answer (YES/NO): YES